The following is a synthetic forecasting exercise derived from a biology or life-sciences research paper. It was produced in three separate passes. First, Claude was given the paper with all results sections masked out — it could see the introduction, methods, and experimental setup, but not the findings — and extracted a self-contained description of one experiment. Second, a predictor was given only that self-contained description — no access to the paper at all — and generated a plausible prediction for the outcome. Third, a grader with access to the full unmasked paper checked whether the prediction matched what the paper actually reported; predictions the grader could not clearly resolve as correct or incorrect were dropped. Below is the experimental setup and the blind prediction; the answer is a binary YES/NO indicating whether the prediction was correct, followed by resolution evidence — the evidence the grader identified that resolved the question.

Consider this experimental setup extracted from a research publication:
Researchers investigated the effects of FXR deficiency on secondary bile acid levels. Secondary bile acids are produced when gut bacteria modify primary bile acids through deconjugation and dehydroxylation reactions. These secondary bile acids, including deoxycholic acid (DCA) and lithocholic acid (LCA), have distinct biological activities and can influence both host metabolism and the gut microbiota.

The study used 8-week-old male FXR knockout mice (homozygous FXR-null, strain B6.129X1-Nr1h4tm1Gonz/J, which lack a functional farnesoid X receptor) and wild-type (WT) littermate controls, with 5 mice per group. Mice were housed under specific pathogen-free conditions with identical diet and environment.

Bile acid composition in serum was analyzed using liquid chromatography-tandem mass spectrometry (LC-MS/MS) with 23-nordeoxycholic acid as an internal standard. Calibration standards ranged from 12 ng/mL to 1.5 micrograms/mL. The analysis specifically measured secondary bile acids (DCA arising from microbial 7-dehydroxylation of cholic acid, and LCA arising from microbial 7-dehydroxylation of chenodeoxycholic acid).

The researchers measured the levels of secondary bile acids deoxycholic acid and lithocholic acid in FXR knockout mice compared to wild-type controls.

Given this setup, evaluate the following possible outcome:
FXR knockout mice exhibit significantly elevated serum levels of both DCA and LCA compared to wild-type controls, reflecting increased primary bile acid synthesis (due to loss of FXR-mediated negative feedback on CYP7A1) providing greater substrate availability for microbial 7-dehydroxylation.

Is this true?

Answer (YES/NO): NO